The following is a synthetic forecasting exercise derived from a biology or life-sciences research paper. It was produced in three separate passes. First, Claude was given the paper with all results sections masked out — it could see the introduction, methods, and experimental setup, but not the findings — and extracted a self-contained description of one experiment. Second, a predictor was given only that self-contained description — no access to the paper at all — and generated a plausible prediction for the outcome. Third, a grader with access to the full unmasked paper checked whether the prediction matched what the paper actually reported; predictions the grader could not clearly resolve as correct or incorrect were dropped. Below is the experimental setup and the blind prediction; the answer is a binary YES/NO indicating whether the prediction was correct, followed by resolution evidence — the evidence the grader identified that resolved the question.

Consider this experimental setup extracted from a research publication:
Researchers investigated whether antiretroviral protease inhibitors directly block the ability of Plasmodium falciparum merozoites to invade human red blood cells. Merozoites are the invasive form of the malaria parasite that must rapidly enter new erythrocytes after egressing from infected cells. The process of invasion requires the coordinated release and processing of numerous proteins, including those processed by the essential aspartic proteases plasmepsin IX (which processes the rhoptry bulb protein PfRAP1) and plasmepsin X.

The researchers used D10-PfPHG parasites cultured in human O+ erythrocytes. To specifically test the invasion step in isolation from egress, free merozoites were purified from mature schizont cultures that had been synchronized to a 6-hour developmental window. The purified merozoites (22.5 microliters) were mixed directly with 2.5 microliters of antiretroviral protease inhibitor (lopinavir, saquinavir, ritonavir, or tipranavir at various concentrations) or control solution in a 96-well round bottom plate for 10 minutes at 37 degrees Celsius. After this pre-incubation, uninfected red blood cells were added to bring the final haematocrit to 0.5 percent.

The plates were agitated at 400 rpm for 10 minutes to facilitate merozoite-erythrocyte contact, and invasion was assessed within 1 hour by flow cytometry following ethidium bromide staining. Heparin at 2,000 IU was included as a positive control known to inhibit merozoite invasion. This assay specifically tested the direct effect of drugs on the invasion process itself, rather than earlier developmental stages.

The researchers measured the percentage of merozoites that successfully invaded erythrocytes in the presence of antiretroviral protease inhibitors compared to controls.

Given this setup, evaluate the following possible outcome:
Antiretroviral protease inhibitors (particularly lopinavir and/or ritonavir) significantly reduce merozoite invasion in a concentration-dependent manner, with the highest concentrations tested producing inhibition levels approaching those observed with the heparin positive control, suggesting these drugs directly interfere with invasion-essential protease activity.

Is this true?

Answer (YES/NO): NO